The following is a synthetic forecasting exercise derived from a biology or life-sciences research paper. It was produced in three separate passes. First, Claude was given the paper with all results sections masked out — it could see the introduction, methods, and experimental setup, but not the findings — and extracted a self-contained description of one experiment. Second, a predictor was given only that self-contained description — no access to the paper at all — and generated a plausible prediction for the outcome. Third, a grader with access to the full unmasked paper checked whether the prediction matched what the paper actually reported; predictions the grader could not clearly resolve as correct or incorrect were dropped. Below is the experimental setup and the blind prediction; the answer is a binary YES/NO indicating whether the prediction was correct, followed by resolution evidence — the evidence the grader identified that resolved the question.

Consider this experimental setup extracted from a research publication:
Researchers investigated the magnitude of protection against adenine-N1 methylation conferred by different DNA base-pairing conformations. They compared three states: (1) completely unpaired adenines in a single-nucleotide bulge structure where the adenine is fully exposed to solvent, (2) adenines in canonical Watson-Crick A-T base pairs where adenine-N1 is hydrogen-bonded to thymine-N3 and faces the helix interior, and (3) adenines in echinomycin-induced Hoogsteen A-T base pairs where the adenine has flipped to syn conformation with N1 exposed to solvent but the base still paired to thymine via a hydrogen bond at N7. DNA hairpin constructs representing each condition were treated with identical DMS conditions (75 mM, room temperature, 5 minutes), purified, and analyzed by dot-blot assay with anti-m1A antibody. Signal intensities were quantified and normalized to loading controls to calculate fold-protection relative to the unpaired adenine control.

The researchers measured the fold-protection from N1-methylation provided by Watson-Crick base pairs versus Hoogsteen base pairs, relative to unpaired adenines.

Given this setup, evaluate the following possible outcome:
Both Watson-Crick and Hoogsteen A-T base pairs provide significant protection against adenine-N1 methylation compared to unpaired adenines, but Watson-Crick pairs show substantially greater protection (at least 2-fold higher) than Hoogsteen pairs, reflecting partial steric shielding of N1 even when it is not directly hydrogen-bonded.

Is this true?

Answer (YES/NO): YES